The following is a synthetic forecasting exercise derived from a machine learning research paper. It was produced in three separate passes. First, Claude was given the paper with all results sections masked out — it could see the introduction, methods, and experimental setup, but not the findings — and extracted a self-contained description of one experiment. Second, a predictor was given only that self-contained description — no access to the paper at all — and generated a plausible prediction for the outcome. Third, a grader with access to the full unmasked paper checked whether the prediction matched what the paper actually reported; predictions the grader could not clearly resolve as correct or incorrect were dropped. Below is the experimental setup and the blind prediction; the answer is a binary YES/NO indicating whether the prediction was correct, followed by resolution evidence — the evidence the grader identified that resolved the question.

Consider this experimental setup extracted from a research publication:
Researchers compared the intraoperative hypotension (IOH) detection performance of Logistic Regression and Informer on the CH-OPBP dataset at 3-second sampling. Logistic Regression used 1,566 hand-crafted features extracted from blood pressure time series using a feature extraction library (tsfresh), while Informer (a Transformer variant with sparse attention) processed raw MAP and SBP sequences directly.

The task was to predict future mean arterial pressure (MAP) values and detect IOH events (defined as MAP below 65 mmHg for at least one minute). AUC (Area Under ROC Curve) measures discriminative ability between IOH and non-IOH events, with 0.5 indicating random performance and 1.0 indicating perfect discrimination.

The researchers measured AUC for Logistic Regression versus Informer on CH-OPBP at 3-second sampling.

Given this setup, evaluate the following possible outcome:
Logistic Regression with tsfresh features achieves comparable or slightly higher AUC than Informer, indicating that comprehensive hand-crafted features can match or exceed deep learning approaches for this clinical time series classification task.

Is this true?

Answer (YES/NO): YES